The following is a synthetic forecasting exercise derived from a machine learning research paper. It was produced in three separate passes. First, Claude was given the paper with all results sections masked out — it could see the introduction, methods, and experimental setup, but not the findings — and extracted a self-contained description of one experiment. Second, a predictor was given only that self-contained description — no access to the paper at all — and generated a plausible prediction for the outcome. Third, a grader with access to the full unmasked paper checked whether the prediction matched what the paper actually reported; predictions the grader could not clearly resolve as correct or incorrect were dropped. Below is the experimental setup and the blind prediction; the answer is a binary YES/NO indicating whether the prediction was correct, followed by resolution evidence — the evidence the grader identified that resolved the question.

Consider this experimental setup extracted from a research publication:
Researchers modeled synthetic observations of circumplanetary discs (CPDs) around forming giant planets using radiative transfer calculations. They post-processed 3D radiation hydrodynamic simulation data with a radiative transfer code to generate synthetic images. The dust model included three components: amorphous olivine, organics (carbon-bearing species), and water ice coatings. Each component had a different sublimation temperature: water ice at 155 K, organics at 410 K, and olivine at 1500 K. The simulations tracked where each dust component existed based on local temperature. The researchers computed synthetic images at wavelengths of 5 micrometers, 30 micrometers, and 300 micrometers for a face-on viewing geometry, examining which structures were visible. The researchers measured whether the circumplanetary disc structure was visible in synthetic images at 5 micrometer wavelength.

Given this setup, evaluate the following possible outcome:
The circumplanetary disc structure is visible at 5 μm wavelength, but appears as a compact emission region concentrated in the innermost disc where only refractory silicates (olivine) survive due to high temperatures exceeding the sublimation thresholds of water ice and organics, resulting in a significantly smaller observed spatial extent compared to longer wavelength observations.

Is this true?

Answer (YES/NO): NO